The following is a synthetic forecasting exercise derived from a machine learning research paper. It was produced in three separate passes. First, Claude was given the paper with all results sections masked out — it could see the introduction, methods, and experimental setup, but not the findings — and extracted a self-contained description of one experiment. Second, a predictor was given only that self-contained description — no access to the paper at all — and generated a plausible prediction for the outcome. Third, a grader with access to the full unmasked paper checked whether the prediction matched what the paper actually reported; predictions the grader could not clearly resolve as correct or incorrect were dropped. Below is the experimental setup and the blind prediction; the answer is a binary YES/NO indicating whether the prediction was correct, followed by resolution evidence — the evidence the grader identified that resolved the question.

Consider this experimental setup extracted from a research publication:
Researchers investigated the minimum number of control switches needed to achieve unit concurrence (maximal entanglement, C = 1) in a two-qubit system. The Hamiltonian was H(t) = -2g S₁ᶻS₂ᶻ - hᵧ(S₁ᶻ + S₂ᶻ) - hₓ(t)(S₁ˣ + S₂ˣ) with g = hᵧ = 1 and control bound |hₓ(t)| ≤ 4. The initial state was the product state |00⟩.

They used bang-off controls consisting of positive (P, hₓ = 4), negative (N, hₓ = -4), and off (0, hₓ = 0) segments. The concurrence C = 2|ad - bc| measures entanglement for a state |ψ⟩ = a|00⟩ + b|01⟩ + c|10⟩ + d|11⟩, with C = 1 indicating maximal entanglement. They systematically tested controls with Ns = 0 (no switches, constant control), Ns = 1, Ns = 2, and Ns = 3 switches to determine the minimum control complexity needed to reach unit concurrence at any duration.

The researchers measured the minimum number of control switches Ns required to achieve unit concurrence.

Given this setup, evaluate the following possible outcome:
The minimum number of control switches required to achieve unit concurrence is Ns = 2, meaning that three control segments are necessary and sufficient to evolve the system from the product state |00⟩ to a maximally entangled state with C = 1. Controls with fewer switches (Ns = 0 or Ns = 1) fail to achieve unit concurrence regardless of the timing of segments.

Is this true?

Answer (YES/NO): NO